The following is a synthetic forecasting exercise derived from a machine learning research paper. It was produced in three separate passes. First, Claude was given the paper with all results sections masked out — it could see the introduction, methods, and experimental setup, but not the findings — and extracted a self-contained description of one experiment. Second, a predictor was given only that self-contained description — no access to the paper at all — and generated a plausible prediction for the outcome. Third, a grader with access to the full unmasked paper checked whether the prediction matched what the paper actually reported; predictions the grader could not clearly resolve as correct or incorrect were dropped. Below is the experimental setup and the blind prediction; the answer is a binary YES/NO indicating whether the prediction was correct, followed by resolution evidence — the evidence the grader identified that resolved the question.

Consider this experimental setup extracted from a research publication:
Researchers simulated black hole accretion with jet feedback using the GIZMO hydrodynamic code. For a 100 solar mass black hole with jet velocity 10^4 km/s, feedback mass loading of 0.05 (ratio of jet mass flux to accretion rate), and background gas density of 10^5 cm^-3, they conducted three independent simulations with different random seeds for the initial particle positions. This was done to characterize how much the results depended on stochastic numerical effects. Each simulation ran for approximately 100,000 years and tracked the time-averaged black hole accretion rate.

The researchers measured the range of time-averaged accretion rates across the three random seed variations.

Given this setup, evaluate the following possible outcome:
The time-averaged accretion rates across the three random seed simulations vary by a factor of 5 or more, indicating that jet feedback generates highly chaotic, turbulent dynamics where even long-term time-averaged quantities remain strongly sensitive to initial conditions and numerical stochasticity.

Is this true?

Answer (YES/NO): NO